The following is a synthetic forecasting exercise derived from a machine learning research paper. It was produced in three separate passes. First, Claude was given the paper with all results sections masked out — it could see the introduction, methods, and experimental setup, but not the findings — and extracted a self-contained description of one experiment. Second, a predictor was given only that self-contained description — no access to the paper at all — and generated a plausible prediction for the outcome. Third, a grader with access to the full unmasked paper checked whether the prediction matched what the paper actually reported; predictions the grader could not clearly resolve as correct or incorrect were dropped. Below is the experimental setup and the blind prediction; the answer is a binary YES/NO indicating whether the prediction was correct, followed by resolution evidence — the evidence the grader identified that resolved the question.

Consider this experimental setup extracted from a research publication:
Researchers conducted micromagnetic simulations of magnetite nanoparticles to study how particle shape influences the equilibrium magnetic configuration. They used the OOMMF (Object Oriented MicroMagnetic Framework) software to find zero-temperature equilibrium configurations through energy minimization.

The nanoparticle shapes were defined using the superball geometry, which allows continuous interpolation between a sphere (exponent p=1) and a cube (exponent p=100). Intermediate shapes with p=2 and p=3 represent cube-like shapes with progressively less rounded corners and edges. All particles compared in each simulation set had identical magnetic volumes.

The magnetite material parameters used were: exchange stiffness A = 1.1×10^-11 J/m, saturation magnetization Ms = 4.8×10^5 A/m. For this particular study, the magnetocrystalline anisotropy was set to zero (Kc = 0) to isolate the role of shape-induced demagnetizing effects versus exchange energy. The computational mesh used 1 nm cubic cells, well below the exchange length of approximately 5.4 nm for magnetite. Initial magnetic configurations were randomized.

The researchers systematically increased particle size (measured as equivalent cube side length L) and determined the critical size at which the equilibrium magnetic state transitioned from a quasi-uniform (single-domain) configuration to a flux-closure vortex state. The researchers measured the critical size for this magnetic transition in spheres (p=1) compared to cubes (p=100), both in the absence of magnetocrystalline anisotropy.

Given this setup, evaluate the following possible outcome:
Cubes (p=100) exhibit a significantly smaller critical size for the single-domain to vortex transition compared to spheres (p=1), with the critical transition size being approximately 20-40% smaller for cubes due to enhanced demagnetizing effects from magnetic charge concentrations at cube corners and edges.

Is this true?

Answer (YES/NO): NO